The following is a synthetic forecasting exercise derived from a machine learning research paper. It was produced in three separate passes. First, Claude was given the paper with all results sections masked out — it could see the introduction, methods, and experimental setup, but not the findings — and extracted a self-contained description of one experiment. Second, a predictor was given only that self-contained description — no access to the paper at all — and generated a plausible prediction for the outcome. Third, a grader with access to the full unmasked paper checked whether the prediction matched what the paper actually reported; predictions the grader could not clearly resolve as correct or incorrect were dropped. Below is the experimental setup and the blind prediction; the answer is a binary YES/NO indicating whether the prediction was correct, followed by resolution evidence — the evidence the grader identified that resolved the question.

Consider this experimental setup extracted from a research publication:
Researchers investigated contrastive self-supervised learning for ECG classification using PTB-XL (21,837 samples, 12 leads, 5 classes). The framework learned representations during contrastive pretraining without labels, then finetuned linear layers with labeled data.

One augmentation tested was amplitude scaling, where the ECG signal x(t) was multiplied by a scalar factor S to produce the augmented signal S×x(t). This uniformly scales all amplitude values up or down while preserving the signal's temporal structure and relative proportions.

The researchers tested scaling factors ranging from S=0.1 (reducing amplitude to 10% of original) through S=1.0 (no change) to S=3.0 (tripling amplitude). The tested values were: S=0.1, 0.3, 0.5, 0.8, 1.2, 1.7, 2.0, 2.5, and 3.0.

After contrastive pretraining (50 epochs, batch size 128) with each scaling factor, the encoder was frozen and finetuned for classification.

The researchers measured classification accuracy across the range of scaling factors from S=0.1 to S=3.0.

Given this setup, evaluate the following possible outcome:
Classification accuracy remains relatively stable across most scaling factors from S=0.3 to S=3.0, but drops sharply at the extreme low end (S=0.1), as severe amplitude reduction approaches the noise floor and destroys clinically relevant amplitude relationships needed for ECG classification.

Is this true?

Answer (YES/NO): NO